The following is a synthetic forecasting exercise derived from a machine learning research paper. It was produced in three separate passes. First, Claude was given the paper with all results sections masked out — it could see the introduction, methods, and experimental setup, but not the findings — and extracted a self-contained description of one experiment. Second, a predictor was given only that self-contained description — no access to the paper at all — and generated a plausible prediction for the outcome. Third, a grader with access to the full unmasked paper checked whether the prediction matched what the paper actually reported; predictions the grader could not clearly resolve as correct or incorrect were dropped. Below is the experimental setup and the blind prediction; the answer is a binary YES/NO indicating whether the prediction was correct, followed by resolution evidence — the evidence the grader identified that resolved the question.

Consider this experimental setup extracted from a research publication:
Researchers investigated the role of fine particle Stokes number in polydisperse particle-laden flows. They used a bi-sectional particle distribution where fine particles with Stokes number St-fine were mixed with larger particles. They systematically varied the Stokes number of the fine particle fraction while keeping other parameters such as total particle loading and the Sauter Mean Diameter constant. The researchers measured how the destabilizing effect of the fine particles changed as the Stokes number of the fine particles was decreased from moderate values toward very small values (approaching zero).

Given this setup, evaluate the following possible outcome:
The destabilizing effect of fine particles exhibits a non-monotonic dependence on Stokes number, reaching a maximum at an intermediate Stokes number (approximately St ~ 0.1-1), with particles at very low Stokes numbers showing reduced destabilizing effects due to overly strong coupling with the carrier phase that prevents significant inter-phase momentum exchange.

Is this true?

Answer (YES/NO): NO